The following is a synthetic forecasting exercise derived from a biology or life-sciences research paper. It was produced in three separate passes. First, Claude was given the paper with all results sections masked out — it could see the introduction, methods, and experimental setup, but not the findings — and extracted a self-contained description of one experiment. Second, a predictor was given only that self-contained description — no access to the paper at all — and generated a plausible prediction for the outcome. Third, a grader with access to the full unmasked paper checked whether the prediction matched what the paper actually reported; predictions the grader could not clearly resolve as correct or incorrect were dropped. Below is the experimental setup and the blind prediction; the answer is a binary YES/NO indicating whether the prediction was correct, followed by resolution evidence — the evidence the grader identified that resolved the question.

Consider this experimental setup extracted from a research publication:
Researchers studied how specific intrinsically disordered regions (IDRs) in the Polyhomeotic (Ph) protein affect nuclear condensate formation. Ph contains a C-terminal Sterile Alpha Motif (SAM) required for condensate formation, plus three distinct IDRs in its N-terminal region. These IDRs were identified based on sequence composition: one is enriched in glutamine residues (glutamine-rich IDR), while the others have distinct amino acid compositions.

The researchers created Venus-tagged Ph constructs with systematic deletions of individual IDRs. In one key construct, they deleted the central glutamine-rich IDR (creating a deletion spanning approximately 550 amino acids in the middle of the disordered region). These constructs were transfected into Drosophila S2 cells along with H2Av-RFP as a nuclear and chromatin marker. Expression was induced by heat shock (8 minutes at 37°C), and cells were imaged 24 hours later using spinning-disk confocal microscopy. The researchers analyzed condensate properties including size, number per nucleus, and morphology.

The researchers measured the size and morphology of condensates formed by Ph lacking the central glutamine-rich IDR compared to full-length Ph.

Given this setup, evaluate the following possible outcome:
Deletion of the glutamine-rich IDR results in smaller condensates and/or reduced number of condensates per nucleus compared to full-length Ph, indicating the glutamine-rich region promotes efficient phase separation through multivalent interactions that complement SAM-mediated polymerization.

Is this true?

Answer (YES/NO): NO